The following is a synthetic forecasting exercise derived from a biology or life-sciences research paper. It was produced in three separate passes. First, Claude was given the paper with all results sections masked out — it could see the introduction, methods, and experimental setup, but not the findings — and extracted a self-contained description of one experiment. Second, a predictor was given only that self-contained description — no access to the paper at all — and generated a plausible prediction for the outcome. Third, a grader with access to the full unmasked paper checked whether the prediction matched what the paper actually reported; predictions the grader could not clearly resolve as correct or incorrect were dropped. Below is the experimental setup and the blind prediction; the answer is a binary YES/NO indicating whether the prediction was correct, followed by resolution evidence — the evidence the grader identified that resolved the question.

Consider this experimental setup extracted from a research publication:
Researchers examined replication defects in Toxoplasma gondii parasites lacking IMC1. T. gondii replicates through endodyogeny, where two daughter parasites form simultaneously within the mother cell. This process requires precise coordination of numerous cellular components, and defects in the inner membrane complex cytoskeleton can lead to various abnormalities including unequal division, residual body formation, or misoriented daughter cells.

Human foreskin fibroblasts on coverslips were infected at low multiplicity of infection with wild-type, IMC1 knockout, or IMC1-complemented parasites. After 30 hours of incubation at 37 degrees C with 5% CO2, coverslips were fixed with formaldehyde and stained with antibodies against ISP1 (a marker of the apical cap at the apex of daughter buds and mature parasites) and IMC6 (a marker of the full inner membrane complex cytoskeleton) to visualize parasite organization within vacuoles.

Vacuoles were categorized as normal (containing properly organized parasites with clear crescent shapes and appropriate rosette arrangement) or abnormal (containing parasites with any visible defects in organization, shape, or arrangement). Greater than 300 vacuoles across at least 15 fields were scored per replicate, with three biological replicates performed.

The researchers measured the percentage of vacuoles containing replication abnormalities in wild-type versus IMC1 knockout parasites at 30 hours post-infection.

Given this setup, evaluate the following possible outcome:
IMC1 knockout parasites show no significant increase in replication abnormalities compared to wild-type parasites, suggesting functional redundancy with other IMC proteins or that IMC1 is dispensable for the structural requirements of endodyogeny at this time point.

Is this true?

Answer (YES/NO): NO